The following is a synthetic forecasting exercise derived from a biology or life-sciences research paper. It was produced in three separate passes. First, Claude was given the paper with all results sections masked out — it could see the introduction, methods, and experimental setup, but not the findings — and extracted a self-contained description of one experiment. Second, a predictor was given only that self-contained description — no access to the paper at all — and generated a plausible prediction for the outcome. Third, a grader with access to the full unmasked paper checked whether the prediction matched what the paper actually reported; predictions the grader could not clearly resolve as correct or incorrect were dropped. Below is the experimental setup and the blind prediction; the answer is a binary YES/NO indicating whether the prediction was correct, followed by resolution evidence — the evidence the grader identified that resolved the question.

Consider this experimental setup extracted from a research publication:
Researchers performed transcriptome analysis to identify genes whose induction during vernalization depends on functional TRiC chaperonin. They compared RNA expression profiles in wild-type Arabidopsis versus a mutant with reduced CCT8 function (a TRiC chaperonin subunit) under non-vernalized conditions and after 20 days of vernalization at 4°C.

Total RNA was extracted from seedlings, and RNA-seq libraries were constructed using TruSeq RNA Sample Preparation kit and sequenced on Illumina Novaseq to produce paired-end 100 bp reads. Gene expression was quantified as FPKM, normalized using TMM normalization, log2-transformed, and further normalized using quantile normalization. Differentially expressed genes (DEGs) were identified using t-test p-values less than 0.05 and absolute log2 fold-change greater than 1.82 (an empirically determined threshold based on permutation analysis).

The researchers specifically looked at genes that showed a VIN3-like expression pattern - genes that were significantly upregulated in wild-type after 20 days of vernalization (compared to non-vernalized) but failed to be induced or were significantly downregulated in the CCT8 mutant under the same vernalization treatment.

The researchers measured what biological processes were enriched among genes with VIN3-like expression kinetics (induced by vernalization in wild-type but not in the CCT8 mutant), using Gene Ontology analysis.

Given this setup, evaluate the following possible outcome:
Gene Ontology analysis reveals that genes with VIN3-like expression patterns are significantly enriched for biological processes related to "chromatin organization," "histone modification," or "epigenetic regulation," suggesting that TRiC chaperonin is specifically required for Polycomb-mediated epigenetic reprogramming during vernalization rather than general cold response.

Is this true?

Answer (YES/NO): NO